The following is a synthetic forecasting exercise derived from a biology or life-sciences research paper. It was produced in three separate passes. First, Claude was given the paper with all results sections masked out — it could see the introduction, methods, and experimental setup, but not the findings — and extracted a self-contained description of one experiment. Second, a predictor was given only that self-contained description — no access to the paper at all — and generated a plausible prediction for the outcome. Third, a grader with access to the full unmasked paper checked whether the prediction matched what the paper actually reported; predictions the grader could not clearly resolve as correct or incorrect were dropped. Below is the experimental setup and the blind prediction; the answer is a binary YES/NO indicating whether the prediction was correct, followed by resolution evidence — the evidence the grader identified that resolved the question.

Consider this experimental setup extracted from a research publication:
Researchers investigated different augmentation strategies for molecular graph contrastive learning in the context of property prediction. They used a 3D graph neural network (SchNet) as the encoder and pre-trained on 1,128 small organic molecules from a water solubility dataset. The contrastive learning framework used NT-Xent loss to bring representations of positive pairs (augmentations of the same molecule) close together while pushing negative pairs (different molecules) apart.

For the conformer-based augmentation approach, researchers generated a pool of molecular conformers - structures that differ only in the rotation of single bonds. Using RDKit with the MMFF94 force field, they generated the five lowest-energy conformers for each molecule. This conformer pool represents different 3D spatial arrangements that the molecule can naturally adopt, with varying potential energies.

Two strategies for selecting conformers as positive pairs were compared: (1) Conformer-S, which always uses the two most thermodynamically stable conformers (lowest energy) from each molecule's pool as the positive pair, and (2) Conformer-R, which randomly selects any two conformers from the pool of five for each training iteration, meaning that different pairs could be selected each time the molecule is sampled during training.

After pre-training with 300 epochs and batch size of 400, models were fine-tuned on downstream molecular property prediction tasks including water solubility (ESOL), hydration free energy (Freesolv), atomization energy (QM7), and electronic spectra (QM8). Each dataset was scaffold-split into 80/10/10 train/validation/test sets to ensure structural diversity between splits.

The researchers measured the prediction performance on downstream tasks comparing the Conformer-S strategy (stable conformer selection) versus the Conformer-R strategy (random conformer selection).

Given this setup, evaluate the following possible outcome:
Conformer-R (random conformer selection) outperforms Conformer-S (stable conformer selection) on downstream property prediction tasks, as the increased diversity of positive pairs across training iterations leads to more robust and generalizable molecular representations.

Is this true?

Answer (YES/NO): YES